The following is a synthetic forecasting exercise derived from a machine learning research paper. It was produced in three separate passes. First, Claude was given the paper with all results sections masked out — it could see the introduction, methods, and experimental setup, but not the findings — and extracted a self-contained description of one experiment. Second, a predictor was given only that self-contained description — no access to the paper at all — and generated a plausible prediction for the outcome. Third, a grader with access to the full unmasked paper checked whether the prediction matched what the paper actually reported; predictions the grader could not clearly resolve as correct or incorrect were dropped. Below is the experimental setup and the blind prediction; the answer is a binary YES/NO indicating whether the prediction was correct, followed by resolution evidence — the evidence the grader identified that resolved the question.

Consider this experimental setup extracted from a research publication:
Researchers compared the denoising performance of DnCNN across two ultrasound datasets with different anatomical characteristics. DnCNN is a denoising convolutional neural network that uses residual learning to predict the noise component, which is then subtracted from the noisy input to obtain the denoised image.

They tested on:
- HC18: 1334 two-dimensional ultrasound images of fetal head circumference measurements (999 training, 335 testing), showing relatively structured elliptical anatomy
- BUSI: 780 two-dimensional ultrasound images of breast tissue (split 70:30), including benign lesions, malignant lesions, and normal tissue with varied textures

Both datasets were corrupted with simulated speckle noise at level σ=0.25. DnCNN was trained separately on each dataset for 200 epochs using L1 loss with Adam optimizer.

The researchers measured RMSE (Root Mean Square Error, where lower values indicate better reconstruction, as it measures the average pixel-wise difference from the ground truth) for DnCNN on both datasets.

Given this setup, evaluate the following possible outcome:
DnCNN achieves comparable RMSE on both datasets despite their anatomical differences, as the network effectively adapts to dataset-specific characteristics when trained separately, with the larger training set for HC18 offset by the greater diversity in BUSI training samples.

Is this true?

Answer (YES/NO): NO